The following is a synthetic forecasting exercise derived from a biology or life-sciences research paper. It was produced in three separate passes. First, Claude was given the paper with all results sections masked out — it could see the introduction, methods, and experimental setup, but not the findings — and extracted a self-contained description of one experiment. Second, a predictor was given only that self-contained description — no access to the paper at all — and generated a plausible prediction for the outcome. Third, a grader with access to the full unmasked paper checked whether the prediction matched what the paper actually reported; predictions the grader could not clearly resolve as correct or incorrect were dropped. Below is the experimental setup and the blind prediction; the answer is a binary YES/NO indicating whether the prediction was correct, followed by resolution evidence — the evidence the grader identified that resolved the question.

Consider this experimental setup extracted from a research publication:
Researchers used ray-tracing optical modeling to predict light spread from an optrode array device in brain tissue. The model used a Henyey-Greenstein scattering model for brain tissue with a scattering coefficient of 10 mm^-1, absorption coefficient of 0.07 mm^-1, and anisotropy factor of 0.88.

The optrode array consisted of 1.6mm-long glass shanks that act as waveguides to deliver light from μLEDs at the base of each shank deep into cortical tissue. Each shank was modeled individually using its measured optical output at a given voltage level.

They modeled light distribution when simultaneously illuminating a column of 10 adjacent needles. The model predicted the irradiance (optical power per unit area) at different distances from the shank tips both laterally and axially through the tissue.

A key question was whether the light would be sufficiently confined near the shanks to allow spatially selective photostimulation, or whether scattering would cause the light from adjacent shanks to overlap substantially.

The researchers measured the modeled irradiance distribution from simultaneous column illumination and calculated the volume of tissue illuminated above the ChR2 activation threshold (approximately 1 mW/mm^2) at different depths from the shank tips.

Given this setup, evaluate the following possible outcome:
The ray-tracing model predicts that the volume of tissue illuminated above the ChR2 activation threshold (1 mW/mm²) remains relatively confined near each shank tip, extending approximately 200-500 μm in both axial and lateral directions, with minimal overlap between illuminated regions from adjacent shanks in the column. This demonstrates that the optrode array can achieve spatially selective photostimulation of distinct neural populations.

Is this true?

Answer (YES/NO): NO